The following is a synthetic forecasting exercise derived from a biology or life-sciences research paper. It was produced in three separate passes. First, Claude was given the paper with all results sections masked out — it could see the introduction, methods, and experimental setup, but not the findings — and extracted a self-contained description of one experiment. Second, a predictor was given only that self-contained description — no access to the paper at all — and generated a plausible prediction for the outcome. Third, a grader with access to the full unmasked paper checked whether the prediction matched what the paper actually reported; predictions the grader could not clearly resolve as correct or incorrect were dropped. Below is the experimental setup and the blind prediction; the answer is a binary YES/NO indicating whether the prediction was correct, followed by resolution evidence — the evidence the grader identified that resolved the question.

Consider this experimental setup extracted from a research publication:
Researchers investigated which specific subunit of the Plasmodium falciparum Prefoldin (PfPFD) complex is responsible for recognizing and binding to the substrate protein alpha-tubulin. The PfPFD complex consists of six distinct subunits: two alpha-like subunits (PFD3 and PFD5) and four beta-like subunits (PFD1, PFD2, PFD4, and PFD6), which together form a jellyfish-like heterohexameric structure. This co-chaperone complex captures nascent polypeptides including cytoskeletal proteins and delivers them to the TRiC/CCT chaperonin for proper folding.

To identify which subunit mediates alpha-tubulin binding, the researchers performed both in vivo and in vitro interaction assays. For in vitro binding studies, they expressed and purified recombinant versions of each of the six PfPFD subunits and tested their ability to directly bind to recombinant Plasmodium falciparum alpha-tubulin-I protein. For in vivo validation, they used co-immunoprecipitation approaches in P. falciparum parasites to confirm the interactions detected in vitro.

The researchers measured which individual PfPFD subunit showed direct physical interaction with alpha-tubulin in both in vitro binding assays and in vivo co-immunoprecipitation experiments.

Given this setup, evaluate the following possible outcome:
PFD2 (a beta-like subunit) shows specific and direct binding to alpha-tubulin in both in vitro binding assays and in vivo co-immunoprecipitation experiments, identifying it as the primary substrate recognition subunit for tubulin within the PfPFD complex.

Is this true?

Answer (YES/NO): YES